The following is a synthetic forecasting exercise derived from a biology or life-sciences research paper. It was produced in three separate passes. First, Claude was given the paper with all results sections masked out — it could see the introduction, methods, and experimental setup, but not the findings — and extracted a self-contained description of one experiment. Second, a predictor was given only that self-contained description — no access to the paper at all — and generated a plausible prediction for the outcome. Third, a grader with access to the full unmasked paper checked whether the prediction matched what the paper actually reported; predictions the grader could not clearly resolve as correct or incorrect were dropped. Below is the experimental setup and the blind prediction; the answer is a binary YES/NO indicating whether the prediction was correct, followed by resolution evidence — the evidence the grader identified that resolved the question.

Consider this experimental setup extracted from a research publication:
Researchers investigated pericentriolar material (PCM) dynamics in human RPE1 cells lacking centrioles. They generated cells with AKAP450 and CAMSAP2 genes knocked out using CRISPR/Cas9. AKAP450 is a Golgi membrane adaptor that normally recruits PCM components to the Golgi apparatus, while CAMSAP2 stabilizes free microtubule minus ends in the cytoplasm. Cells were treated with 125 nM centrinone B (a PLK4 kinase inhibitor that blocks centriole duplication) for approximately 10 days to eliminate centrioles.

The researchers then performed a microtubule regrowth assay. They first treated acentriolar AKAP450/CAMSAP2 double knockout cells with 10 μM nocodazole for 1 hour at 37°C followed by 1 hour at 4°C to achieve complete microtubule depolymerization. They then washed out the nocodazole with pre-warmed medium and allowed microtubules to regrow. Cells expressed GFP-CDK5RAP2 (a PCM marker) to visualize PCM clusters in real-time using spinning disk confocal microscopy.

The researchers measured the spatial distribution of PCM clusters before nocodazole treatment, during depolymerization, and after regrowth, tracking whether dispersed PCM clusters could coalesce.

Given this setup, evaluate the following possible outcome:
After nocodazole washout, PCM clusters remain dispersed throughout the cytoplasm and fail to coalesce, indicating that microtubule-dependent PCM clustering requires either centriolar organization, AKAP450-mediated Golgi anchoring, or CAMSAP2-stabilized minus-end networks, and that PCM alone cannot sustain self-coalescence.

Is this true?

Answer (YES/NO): NO